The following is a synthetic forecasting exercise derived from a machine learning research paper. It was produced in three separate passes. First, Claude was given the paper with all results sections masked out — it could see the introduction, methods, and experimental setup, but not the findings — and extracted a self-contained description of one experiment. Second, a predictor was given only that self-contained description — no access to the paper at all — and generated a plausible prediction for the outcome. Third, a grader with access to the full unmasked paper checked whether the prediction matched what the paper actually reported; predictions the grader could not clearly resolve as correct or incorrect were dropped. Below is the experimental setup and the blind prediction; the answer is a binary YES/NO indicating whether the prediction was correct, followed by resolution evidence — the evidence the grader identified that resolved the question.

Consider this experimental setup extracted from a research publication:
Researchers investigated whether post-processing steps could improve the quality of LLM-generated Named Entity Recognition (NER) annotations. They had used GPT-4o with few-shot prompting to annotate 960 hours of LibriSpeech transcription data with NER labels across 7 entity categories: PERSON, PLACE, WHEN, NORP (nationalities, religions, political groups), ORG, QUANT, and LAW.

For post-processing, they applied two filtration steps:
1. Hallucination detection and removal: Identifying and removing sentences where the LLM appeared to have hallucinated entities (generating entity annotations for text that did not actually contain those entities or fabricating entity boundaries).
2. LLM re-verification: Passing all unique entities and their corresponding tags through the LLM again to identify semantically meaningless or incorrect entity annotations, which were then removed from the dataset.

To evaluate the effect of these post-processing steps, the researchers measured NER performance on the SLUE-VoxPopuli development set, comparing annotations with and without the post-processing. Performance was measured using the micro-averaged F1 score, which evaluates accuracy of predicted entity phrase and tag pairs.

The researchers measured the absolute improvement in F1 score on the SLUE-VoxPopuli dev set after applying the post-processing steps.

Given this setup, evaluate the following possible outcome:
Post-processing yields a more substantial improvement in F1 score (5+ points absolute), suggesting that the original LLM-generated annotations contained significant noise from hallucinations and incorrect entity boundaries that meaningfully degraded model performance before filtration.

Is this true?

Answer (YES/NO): NO